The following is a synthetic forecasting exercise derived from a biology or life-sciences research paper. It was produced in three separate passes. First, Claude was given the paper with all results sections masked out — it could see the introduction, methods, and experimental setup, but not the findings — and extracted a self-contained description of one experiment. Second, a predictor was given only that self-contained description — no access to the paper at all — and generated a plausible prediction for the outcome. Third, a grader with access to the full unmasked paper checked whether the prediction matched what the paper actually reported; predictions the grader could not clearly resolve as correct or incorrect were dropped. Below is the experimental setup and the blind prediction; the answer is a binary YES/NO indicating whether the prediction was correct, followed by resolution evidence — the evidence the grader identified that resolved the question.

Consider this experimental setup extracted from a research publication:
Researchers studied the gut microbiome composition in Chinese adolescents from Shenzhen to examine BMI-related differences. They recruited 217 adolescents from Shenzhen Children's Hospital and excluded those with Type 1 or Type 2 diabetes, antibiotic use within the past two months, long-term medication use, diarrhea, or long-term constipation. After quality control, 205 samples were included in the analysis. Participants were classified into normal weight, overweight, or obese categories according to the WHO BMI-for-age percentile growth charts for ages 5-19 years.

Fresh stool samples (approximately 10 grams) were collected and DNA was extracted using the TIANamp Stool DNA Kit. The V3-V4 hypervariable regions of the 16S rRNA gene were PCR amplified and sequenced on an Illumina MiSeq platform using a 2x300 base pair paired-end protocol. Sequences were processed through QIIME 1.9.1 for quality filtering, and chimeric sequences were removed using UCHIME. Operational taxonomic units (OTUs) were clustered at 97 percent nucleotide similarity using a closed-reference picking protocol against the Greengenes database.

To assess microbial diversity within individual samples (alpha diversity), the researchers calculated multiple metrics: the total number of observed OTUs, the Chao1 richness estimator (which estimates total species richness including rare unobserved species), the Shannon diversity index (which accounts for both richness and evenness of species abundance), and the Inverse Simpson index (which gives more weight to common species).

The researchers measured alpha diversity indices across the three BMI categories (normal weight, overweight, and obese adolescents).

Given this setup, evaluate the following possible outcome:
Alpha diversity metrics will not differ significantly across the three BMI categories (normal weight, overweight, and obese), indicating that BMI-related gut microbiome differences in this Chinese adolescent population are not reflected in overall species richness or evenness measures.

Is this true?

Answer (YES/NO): NO